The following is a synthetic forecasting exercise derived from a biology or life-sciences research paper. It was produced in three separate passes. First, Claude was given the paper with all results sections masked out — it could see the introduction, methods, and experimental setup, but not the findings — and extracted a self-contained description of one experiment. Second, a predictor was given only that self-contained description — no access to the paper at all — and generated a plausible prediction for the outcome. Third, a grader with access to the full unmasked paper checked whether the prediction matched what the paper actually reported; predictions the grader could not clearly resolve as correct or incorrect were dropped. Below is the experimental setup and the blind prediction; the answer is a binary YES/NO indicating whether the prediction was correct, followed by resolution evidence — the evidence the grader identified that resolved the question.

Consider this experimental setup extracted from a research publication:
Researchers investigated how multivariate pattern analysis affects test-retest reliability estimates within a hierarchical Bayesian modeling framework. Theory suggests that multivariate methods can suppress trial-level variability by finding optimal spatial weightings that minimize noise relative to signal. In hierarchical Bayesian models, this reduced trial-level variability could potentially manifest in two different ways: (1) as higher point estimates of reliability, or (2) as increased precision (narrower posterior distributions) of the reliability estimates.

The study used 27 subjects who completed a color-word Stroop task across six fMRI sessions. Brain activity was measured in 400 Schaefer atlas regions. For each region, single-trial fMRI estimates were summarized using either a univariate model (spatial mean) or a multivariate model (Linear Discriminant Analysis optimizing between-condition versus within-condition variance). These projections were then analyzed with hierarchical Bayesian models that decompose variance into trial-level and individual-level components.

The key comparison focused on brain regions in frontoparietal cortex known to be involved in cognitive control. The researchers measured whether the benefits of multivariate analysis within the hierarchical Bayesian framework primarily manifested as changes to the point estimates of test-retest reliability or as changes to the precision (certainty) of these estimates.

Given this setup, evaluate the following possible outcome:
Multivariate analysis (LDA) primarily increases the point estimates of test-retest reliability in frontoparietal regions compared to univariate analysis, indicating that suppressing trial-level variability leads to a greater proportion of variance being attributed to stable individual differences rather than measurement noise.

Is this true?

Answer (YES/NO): NO